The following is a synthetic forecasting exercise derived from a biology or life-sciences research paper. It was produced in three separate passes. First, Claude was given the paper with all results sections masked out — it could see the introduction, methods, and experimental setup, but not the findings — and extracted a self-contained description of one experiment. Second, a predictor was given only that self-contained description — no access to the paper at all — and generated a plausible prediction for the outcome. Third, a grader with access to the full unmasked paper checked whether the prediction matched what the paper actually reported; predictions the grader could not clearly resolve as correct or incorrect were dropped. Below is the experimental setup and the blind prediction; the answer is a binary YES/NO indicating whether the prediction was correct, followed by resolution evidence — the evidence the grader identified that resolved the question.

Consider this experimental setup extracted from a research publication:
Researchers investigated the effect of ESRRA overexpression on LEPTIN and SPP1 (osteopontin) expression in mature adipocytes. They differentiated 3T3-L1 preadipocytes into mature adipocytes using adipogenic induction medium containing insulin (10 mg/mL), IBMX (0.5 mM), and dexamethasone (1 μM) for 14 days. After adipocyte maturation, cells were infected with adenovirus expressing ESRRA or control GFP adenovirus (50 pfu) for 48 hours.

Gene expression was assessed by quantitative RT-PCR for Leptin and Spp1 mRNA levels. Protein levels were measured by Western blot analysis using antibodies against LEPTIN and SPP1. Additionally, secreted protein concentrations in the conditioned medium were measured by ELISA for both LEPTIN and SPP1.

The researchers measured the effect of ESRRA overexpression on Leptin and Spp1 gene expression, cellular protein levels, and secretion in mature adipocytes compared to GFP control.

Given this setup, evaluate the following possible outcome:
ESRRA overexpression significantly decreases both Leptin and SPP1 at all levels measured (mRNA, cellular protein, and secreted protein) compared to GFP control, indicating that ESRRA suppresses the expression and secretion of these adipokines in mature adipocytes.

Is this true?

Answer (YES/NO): NO